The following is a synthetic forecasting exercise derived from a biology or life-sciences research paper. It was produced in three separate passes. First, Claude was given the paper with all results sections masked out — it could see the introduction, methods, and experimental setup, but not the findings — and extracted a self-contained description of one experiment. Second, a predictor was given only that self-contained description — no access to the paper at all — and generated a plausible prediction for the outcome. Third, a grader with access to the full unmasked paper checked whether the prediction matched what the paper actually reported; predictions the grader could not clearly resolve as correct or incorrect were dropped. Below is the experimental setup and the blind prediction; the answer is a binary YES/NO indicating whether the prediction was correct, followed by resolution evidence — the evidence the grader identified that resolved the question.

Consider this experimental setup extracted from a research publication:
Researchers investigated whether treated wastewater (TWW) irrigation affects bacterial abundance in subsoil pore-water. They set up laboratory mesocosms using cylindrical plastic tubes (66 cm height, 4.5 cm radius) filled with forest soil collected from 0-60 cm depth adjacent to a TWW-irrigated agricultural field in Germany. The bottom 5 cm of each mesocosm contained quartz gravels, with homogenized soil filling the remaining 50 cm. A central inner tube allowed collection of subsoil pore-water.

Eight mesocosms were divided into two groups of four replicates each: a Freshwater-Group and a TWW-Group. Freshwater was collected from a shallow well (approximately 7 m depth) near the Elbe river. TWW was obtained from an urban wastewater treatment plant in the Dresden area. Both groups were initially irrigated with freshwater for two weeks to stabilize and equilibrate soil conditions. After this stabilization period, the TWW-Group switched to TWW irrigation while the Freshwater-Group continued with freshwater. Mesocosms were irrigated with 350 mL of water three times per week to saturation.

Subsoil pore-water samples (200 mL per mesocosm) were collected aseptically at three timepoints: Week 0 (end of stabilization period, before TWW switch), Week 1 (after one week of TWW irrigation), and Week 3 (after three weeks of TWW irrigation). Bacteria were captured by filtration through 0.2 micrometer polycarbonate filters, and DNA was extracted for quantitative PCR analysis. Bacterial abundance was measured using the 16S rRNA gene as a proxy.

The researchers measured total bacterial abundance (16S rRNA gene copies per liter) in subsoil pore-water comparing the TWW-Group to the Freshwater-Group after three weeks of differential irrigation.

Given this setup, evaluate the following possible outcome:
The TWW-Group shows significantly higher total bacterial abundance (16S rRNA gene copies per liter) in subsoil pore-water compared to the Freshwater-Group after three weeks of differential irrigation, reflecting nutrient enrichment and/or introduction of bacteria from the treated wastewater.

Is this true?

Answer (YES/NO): NO